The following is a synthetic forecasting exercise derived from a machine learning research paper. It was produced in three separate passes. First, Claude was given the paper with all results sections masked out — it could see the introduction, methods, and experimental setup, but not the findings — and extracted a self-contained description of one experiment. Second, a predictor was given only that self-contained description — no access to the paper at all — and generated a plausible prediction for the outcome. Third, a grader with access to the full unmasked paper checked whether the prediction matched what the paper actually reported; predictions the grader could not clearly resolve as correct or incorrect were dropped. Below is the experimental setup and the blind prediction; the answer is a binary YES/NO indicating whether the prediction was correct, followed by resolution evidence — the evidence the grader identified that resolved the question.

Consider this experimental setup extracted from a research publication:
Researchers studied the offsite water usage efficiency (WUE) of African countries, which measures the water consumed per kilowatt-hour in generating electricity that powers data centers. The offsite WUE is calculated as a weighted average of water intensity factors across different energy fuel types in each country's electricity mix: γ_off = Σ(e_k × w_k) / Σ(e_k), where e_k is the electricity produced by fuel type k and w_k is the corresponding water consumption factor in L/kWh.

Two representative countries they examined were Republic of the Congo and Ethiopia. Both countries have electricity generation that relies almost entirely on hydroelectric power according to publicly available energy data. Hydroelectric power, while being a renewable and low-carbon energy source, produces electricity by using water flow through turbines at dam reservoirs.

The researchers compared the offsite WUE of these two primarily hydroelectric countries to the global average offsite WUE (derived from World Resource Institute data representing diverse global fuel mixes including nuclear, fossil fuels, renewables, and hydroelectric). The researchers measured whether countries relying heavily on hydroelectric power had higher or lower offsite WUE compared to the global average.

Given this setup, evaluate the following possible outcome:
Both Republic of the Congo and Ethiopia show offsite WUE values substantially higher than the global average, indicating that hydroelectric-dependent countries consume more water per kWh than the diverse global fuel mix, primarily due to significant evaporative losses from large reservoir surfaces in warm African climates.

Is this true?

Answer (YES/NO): YES